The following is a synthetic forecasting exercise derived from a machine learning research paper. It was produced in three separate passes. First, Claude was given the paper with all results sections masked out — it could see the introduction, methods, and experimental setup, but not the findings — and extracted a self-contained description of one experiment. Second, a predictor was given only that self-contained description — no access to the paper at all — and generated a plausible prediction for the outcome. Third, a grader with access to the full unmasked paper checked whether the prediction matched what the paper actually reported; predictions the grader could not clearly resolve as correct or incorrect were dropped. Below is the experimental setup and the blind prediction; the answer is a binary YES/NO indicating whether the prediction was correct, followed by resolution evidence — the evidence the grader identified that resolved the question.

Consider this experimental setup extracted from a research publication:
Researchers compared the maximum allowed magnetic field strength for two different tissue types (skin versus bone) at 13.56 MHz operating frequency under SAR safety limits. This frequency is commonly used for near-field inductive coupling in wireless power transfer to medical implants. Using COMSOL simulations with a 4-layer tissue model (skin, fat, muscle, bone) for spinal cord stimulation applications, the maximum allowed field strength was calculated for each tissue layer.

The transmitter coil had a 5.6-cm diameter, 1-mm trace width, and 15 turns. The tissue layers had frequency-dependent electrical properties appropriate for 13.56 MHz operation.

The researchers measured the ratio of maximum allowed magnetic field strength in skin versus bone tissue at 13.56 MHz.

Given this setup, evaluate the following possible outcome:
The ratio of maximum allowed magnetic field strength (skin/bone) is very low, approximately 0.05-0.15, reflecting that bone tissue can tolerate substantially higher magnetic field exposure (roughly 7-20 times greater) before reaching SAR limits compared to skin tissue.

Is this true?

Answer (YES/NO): NO